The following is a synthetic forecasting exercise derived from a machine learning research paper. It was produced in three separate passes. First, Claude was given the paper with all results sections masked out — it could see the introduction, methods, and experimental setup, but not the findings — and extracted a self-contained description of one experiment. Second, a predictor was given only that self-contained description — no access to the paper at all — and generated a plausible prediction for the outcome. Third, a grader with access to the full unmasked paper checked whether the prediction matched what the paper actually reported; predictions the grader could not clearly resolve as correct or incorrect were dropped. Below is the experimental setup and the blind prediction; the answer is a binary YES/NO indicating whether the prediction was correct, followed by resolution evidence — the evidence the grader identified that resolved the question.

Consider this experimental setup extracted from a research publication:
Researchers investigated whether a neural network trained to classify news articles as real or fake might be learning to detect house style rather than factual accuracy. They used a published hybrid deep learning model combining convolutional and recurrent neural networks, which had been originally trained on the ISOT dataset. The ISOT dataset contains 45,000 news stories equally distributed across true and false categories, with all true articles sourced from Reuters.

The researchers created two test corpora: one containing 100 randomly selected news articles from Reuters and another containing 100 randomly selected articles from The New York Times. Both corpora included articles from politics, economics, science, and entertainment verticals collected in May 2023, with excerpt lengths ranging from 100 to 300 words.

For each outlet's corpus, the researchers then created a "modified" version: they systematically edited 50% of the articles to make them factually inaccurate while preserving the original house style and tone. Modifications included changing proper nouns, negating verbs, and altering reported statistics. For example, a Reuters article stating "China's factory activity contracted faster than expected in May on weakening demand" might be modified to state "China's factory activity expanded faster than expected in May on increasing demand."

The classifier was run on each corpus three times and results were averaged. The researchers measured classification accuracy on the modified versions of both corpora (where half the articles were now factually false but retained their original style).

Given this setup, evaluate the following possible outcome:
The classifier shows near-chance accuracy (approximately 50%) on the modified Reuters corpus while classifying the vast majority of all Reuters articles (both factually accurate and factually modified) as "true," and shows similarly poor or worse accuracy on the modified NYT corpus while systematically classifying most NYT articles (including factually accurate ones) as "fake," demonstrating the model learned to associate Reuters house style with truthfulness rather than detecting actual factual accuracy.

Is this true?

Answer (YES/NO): NO